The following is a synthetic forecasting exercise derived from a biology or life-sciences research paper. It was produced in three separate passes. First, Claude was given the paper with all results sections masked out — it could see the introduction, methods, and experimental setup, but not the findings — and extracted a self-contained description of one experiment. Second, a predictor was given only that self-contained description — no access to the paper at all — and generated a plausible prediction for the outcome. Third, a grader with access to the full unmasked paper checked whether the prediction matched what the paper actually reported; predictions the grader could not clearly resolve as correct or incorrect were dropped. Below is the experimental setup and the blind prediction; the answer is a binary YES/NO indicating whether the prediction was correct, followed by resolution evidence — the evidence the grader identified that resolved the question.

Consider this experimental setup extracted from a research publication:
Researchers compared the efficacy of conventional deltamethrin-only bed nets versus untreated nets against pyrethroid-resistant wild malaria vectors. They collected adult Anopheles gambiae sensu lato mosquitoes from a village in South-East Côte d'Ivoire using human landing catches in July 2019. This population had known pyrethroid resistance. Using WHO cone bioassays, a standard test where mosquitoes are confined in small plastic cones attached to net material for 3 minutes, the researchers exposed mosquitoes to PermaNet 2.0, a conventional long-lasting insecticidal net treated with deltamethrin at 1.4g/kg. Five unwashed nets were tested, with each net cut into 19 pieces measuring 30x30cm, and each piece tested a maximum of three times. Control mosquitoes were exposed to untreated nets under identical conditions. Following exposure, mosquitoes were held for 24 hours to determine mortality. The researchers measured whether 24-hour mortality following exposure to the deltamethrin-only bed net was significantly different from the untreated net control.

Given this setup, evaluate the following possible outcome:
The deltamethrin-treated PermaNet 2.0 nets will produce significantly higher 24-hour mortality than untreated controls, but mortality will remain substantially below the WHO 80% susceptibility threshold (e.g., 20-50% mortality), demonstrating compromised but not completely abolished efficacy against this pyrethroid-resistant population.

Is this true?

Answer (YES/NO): NO